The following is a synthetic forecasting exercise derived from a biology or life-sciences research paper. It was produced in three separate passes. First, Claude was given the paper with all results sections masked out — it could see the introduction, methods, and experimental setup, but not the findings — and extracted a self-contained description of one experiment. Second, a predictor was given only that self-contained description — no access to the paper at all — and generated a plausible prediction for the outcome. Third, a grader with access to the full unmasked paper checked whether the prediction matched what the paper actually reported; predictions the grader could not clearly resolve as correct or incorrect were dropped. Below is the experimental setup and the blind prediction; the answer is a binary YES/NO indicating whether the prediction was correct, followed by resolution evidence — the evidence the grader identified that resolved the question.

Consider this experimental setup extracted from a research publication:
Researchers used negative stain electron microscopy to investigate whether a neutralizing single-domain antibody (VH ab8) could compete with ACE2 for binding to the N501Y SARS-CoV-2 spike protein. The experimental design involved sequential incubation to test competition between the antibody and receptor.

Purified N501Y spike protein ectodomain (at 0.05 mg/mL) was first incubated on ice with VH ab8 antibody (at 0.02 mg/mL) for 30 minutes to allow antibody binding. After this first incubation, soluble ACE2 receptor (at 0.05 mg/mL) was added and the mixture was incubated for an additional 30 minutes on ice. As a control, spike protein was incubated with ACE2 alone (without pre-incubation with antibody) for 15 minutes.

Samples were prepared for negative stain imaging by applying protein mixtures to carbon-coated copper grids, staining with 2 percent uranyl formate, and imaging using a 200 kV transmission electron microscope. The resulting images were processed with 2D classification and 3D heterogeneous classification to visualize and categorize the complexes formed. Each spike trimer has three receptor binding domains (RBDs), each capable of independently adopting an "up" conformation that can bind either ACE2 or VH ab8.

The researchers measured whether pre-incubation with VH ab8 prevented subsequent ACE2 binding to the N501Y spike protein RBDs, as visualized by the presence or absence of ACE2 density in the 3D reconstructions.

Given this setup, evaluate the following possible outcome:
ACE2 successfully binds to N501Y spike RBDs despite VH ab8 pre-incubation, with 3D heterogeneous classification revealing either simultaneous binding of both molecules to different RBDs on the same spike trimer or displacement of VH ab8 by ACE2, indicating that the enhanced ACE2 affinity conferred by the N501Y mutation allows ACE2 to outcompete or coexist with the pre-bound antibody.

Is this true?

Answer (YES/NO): NO